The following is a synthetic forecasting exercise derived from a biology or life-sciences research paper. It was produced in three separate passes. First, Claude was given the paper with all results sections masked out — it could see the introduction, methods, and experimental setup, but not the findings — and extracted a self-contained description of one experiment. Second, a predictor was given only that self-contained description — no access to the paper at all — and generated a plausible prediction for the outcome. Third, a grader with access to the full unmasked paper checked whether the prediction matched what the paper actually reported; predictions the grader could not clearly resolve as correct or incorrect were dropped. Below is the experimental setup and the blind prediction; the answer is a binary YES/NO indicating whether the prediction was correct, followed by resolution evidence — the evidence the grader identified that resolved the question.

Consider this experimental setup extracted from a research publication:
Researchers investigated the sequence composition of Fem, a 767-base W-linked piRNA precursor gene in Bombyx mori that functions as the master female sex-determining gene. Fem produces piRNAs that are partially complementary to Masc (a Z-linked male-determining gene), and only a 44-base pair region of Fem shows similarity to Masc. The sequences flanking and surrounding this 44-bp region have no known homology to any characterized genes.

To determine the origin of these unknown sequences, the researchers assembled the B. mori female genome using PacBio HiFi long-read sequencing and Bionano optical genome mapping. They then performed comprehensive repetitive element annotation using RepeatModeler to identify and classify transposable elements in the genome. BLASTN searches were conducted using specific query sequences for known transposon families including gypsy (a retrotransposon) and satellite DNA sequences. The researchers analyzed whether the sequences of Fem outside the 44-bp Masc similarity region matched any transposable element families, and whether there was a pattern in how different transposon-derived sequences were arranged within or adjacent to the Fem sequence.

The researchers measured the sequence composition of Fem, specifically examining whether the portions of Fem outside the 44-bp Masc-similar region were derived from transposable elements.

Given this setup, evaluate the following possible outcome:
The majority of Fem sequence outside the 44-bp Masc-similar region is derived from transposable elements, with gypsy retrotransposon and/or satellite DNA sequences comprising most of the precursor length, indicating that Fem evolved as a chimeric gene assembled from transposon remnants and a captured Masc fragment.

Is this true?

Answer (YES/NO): NO